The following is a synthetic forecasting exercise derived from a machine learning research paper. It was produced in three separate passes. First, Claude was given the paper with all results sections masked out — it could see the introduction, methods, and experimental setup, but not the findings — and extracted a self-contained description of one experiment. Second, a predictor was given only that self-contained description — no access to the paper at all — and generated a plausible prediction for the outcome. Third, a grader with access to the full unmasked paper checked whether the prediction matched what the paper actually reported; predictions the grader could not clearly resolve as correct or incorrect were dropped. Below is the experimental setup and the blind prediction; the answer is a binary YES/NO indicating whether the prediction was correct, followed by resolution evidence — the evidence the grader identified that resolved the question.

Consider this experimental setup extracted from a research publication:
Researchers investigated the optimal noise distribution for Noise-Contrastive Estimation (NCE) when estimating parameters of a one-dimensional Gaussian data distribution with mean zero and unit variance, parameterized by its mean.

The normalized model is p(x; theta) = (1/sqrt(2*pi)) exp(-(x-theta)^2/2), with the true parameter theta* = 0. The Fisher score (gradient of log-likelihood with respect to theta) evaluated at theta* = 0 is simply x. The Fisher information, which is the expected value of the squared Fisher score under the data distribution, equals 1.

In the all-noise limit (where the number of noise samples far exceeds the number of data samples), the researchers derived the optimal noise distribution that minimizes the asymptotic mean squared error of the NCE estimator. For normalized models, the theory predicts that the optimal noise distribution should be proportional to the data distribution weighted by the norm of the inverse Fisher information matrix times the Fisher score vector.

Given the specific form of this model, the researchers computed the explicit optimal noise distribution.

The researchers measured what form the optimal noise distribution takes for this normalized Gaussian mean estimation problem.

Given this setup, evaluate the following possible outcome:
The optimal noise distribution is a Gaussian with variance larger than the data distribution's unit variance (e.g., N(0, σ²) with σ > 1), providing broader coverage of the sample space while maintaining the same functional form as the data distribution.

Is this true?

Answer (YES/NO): NO